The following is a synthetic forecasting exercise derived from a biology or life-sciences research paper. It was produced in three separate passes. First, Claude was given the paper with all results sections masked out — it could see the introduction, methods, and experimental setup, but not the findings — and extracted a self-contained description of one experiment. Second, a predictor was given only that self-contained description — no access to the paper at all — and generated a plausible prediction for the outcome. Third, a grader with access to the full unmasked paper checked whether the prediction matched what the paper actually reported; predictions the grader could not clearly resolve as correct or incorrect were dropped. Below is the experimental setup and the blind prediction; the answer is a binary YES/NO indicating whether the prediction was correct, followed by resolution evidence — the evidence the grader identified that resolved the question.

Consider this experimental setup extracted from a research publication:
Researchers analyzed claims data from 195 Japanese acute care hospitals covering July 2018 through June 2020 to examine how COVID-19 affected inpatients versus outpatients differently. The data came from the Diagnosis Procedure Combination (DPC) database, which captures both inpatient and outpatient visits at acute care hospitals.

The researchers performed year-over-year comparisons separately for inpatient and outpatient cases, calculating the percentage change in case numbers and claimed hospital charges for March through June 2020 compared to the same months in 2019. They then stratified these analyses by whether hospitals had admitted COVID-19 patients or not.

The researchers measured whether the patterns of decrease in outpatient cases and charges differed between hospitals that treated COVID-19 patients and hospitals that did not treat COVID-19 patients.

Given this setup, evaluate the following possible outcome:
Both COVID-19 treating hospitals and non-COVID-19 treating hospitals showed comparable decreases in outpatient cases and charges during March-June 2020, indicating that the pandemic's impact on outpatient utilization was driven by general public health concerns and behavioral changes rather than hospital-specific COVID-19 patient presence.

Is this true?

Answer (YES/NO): YES